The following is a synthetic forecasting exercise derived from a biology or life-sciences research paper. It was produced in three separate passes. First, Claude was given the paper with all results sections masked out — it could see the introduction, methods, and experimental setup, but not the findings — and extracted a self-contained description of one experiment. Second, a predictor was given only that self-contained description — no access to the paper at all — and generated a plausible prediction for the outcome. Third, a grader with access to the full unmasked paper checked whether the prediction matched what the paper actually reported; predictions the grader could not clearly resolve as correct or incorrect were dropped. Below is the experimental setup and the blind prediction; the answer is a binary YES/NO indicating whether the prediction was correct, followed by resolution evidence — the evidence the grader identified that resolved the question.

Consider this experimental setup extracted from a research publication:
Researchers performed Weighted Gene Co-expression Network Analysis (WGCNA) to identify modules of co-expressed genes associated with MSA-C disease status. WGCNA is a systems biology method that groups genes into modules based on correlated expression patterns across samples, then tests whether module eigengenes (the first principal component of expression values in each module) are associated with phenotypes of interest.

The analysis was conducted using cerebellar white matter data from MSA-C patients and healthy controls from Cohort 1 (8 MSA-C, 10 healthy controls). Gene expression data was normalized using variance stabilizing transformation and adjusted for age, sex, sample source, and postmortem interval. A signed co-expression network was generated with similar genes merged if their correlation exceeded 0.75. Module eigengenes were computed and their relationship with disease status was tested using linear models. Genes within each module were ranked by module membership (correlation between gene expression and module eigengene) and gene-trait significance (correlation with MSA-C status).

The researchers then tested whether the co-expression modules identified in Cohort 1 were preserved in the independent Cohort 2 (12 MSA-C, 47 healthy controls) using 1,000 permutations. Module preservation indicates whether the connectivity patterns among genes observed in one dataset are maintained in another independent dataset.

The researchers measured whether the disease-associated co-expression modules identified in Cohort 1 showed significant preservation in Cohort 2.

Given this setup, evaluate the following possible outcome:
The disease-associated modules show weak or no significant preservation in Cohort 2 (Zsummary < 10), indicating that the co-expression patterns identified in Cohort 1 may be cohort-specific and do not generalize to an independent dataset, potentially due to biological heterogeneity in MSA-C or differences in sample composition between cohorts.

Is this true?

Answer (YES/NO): NO